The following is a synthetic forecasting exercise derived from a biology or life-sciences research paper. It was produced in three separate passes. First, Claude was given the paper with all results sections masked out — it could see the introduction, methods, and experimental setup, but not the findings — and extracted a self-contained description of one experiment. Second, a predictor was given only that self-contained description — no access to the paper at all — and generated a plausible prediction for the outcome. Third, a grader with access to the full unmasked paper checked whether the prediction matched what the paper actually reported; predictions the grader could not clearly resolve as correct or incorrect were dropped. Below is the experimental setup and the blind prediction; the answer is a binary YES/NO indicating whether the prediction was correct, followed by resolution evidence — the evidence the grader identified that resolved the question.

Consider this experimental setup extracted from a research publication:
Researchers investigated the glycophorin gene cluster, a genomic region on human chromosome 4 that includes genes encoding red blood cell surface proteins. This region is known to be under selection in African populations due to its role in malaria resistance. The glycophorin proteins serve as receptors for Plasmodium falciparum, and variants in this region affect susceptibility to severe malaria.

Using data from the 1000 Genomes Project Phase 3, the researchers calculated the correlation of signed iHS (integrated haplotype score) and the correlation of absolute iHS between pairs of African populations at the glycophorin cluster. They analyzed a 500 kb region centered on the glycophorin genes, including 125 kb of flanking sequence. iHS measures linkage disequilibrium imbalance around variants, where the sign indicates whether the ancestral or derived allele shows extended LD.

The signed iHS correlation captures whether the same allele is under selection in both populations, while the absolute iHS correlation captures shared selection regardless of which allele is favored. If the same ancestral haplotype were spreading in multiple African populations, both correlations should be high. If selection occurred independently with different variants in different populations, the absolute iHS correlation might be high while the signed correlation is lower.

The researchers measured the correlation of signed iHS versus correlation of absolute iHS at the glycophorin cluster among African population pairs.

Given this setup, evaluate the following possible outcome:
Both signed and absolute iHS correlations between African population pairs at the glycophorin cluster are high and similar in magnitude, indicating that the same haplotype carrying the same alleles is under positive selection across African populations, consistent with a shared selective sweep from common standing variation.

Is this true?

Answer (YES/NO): NO